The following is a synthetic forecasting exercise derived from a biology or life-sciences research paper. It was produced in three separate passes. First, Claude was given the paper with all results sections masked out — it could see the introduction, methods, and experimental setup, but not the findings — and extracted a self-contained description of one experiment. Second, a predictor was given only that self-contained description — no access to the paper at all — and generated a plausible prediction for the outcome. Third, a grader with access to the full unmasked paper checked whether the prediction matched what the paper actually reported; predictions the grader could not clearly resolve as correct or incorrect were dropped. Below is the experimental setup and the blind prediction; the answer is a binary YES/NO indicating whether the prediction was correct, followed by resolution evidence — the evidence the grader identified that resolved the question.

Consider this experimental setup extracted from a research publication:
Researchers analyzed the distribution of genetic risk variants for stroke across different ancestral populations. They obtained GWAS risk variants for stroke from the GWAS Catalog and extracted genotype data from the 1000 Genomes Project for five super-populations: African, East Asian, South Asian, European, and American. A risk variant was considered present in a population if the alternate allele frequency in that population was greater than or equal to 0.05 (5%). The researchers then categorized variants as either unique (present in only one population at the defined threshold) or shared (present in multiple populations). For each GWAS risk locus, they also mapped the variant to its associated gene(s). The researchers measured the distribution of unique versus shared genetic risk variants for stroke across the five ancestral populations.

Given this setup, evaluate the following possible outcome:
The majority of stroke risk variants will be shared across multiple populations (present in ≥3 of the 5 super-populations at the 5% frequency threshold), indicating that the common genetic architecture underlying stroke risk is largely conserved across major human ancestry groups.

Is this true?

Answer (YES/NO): YES